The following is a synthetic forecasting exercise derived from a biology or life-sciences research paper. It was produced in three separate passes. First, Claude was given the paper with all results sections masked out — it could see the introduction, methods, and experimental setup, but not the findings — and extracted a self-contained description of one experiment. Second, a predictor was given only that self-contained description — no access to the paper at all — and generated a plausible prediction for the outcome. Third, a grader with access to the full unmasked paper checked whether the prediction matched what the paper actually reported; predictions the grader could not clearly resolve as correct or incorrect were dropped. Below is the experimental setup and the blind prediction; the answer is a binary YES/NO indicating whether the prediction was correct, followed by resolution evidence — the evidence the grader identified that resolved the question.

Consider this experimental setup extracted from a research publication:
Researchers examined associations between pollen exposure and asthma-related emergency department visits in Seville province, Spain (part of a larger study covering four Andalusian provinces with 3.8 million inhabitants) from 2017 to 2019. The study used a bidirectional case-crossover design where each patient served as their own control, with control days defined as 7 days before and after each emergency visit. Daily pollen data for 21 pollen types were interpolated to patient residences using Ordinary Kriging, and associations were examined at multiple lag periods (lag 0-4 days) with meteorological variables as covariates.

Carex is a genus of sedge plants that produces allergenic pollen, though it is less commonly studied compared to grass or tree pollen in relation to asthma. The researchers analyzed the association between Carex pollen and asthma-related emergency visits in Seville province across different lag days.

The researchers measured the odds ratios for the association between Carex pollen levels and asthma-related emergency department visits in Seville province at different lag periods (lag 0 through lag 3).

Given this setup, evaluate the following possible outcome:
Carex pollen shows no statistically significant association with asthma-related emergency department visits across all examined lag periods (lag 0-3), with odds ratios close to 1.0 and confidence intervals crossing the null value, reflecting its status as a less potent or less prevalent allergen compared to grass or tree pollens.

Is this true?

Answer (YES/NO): NO